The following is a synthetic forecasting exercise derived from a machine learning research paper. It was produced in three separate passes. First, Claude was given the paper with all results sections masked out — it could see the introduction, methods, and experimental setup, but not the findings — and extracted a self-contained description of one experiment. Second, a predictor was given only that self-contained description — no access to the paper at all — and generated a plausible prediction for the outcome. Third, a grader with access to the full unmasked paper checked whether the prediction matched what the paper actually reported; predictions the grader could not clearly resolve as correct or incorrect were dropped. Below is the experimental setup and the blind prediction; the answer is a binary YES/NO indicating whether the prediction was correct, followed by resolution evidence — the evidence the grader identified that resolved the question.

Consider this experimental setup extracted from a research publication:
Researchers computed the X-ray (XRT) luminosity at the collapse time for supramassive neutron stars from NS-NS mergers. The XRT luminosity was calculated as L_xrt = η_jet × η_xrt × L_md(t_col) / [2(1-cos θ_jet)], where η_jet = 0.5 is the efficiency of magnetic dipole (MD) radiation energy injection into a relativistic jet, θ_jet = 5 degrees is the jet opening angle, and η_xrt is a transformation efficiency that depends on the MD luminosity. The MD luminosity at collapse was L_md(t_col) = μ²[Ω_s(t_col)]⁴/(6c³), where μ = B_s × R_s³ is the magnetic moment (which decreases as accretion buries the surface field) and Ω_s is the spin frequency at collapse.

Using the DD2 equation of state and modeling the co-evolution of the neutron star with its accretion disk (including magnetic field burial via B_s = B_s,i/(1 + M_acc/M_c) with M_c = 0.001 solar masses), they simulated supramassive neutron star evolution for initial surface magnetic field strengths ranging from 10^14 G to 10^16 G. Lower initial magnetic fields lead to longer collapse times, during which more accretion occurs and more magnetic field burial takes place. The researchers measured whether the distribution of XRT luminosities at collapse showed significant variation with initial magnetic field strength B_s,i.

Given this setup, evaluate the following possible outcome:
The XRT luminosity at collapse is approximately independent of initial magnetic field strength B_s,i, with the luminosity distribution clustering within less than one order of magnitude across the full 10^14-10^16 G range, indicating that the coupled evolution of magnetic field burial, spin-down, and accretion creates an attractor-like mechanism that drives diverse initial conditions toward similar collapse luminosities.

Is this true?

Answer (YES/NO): NO